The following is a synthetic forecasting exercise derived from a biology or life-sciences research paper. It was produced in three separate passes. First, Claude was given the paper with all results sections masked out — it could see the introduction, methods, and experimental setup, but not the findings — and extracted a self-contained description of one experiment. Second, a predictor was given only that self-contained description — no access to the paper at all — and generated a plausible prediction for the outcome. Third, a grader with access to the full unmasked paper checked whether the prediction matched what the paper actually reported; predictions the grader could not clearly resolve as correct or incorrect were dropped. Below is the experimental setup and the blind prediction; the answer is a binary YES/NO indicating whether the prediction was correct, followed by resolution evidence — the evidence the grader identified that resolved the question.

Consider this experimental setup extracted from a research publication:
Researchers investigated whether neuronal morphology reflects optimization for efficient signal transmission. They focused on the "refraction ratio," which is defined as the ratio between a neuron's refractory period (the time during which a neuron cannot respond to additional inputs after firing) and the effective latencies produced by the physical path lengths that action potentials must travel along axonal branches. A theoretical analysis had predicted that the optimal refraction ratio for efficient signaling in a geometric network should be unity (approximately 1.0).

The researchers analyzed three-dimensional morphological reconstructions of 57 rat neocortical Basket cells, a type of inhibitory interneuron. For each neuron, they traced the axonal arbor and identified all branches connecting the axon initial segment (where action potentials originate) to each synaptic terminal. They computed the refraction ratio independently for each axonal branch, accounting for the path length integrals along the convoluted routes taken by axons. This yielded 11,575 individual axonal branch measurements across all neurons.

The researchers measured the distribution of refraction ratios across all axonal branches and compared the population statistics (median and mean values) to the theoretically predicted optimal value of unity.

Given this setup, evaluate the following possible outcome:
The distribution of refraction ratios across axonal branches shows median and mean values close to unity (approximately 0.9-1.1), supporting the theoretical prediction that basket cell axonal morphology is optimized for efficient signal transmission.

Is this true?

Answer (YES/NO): YES